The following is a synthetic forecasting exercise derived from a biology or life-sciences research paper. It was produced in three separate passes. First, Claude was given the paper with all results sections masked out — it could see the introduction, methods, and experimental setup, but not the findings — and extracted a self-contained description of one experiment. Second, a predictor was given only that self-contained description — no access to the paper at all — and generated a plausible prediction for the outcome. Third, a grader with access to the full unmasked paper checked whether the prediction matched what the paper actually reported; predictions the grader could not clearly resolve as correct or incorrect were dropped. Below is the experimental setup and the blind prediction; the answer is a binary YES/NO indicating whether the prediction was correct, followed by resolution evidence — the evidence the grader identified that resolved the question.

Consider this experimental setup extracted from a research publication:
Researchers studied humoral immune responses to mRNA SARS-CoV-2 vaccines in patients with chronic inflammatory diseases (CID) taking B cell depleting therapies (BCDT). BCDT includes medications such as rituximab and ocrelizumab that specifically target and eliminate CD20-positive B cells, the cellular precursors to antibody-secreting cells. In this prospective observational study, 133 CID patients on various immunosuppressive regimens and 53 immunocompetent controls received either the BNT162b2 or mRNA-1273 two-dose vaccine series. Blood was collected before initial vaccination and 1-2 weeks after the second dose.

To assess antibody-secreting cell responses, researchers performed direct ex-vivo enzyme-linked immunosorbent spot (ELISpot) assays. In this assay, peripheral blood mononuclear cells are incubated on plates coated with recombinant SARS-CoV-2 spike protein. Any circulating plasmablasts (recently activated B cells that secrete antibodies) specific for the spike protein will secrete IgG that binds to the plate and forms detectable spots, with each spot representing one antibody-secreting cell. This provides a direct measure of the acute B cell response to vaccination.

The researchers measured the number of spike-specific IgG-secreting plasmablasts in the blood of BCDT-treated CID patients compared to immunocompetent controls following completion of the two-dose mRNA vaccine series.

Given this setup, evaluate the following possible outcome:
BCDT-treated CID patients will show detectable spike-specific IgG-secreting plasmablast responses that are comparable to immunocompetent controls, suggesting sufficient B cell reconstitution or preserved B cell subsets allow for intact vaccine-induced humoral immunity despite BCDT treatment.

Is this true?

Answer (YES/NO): NO